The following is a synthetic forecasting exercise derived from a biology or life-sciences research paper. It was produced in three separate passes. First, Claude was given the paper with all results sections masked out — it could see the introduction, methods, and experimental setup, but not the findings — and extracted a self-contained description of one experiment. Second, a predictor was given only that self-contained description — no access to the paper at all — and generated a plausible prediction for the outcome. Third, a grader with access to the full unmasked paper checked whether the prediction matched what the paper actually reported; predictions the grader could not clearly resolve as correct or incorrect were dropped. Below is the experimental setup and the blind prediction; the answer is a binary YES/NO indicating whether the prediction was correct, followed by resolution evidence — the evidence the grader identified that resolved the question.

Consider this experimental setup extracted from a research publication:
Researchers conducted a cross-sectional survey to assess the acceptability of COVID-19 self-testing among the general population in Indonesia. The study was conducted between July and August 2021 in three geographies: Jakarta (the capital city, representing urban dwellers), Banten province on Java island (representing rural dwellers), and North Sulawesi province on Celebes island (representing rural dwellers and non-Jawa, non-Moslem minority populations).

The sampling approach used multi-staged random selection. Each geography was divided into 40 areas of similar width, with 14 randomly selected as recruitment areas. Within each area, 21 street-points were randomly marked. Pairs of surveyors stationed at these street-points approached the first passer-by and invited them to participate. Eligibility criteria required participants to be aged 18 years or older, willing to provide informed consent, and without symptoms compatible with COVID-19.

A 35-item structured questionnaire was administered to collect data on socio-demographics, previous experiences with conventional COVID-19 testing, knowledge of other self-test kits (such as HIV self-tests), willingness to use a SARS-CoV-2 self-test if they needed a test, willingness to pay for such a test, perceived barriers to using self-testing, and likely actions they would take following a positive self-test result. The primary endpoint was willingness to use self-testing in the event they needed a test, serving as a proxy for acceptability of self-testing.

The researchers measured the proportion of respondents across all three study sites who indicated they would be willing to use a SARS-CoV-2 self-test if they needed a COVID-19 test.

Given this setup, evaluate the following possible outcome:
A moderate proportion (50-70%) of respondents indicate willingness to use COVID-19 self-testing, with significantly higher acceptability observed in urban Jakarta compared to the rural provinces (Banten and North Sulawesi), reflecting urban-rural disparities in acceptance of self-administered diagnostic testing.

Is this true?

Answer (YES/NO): NO